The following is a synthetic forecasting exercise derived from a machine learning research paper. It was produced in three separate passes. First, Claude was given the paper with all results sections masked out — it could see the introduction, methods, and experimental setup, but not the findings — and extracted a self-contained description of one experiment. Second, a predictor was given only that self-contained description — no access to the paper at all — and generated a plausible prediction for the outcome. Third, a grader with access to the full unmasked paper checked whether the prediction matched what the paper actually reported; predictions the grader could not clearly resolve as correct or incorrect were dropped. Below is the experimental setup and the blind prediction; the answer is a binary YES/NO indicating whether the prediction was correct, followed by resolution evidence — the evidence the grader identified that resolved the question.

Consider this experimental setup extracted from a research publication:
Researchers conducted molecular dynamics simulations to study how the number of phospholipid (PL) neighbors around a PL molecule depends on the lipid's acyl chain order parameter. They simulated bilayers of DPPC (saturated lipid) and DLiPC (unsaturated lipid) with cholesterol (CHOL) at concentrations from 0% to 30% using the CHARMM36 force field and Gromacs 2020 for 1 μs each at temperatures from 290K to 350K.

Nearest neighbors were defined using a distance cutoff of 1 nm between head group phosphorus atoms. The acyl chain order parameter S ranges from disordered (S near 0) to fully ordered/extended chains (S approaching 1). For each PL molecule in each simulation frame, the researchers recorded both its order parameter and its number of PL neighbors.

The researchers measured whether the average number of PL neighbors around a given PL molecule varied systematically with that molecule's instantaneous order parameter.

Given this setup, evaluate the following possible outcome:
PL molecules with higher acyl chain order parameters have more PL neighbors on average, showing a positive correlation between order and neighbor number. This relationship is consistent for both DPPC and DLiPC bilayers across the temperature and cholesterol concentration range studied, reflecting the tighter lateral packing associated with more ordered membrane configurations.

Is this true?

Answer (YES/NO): NO